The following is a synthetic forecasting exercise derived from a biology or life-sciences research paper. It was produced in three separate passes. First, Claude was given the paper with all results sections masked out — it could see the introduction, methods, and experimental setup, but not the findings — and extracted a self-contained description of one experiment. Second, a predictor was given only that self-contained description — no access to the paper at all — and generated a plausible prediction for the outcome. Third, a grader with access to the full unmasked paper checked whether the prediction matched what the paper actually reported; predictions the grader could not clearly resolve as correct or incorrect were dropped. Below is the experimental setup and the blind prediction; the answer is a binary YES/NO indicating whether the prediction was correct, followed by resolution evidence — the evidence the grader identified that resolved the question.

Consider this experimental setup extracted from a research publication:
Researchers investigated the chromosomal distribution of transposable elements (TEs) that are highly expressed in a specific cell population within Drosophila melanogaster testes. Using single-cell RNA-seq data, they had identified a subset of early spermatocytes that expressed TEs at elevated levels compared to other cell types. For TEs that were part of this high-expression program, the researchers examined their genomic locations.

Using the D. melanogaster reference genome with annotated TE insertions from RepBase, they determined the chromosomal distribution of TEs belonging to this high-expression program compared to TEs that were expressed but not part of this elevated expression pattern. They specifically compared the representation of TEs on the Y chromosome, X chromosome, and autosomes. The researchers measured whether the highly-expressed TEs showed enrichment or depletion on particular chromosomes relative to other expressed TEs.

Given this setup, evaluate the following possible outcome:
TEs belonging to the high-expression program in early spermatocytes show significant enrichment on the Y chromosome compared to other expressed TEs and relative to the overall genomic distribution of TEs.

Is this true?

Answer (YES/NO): YES